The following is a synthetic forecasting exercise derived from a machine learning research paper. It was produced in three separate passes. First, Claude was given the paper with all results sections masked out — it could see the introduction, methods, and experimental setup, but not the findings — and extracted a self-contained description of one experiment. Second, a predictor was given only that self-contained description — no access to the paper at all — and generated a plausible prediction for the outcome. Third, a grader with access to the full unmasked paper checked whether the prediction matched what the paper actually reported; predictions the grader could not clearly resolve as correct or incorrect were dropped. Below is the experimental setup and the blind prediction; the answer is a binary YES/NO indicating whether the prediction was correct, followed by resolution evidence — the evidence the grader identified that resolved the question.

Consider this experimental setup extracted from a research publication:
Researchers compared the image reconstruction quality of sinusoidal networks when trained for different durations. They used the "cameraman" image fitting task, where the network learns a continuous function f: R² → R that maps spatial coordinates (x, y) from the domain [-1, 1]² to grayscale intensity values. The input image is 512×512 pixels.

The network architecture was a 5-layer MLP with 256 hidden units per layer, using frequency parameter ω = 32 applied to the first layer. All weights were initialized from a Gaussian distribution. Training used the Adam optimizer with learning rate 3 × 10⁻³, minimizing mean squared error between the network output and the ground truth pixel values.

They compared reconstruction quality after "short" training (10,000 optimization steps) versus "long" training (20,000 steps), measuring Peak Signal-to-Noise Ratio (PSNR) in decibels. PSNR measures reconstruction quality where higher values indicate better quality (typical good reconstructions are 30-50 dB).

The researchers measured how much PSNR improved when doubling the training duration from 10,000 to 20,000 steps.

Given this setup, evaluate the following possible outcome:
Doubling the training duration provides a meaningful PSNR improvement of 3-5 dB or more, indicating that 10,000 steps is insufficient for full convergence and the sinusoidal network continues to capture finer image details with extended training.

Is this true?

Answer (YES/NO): YES